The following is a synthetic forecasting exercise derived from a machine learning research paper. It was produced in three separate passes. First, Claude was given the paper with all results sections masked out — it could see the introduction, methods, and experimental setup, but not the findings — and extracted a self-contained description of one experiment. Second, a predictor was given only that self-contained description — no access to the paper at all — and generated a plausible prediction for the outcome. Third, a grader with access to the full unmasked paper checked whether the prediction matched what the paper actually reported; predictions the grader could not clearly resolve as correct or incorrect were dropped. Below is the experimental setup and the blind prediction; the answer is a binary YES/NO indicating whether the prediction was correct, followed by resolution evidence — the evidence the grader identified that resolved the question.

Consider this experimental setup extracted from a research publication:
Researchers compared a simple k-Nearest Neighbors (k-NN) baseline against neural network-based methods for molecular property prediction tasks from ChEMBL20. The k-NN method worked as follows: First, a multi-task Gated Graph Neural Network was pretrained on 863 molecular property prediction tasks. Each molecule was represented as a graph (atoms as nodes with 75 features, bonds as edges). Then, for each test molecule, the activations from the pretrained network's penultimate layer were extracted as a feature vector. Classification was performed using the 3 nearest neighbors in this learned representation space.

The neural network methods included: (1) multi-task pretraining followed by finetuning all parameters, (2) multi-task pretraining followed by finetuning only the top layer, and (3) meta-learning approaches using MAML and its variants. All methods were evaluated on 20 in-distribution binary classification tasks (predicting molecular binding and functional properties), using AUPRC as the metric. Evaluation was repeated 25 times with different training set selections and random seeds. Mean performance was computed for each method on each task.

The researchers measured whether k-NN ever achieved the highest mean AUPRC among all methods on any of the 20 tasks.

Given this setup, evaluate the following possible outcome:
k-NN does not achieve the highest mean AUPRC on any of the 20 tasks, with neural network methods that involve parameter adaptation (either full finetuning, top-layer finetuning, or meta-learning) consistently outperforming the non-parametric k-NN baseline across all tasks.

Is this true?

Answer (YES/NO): NO